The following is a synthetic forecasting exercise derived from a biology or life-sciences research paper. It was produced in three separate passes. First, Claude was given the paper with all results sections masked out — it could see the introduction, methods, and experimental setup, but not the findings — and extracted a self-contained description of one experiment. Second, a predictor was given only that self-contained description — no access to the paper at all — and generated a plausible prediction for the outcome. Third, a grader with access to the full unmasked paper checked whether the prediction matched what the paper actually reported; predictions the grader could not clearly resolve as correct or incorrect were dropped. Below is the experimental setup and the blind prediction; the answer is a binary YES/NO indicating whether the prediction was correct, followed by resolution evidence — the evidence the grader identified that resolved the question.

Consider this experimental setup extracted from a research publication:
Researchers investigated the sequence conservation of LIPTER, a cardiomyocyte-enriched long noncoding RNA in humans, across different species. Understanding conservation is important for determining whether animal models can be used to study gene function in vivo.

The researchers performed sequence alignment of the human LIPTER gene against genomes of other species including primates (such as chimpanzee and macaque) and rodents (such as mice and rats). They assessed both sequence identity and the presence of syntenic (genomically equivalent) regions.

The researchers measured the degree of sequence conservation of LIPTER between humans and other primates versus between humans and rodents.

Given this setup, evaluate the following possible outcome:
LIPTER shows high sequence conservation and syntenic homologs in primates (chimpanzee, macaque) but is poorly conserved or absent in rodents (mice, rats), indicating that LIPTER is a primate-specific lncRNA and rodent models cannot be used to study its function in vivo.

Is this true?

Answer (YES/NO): YES